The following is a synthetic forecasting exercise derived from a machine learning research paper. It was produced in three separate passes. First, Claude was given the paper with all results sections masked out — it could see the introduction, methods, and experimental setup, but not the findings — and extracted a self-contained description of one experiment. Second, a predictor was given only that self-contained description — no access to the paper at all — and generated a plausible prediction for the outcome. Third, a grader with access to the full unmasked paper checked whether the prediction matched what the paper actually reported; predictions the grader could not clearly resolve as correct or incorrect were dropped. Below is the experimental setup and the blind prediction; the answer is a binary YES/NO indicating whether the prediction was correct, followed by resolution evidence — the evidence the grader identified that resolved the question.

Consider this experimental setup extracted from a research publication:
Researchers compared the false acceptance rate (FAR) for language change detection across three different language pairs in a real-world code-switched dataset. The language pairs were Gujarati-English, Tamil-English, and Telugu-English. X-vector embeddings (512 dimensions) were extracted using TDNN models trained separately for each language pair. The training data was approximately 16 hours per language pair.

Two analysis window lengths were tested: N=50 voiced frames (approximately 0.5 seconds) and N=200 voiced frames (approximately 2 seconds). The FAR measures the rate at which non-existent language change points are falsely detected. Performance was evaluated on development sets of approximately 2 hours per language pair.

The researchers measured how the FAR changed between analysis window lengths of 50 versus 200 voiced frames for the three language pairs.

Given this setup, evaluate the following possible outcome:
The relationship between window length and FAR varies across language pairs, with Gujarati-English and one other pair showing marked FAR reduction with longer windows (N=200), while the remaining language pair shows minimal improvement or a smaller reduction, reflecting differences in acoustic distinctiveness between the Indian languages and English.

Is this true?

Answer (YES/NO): NO